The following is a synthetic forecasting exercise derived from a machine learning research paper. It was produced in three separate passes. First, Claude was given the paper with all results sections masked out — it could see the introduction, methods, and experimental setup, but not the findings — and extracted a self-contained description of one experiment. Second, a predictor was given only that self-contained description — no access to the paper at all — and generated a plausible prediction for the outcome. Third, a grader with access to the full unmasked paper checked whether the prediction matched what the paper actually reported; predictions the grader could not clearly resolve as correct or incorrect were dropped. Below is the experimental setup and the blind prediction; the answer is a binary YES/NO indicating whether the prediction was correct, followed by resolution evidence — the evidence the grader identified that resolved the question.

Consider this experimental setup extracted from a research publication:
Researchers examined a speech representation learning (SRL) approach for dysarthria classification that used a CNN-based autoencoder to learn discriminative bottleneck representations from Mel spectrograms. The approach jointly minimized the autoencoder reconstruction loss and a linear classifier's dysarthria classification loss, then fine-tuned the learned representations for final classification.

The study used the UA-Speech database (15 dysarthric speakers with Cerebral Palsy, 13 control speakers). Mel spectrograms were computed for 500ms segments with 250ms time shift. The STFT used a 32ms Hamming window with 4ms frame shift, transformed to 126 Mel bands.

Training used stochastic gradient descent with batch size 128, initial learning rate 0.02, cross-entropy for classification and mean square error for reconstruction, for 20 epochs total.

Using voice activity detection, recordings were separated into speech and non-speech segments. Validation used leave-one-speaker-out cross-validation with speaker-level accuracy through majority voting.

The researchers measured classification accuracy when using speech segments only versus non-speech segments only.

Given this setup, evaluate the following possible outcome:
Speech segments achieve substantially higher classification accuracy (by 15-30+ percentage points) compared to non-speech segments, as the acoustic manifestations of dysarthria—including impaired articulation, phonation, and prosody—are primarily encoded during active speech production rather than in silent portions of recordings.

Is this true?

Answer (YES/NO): NO